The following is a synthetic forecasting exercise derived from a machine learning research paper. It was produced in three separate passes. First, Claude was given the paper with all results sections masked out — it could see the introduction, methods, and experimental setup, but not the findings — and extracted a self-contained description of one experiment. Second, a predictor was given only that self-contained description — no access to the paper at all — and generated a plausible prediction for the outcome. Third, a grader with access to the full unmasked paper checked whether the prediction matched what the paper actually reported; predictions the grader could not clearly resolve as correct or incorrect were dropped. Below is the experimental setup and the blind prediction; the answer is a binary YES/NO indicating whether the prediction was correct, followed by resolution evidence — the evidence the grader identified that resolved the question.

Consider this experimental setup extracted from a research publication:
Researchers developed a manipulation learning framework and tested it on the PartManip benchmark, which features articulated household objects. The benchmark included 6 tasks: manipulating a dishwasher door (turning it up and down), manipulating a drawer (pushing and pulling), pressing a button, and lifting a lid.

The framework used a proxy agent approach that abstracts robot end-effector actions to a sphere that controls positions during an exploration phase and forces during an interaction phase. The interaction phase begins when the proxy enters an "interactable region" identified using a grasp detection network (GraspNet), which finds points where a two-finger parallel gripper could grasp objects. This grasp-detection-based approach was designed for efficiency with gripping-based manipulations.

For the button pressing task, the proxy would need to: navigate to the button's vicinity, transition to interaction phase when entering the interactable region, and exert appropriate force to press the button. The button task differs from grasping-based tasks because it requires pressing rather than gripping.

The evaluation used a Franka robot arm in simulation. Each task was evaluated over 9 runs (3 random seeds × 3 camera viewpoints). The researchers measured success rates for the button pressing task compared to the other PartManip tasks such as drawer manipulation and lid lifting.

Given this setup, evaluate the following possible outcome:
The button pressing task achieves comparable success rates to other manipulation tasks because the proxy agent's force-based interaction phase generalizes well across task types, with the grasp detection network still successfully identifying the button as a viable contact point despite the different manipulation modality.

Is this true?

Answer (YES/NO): NO